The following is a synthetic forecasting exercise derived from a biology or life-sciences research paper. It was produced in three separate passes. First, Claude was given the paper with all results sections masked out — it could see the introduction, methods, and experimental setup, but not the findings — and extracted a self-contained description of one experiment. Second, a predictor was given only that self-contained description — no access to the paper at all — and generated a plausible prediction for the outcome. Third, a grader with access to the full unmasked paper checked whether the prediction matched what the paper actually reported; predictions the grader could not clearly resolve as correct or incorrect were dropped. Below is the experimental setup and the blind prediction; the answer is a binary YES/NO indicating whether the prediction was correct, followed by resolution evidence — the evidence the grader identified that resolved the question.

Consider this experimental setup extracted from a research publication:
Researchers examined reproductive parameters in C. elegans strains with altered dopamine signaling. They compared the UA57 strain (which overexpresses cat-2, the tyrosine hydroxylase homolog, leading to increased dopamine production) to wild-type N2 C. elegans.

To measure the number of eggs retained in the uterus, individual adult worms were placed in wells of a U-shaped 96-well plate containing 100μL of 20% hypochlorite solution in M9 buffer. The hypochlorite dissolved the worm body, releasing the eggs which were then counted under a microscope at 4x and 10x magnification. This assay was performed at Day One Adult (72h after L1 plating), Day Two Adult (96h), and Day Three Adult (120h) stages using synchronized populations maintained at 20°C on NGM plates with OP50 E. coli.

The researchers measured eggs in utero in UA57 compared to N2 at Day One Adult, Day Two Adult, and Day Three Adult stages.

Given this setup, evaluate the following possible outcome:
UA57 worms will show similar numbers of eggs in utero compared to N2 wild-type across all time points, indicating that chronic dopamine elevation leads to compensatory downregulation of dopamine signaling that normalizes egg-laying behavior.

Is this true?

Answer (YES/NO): NO